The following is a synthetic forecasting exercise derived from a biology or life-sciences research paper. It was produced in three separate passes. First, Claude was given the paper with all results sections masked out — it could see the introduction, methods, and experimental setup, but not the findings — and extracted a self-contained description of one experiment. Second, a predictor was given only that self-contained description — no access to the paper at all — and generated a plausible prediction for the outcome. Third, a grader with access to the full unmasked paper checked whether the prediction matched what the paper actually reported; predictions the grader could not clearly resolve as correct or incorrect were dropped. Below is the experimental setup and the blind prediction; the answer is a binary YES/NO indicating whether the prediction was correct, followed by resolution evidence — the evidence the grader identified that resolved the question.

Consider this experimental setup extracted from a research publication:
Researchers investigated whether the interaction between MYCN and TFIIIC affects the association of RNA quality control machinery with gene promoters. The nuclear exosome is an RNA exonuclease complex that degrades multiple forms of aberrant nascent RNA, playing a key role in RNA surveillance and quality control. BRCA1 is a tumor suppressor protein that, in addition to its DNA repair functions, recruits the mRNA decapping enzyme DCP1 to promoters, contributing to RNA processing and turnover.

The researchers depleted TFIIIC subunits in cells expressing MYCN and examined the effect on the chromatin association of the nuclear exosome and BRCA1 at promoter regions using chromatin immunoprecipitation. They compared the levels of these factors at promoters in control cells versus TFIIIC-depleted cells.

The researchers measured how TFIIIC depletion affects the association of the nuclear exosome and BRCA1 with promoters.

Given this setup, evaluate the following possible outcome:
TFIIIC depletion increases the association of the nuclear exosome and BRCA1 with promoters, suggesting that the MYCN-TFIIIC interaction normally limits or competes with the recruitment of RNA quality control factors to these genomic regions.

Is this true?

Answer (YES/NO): NO